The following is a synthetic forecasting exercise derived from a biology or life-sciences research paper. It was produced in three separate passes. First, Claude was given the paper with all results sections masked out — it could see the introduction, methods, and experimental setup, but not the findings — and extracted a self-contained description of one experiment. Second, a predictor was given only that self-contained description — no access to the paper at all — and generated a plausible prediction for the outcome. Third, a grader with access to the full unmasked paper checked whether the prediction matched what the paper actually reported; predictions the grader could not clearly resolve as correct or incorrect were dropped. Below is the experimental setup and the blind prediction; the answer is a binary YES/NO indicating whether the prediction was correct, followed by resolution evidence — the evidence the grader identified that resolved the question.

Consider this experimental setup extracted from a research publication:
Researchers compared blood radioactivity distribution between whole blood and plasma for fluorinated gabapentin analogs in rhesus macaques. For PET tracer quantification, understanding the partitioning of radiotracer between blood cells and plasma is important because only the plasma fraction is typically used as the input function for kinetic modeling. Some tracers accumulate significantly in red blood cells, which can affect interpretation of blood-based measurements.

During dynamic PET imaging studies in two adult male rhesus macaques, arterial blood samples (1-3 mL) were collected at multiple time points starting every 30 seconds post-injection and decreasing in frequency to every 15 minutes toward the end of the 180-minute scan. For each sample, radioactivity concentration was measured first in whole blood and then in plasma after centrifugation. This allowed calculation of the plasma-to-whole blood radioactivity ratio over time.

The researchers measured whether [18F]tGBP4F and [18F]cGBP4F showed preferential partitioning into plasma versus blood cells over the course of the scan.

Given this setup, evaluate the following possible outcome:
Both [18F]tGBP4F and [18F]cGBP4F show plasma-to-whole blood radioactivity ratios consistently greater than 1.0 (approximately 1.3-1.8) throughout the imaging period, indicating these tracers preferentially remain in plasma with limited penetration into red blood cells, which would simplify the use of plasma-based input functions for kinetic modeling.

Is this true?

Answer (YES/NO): NO